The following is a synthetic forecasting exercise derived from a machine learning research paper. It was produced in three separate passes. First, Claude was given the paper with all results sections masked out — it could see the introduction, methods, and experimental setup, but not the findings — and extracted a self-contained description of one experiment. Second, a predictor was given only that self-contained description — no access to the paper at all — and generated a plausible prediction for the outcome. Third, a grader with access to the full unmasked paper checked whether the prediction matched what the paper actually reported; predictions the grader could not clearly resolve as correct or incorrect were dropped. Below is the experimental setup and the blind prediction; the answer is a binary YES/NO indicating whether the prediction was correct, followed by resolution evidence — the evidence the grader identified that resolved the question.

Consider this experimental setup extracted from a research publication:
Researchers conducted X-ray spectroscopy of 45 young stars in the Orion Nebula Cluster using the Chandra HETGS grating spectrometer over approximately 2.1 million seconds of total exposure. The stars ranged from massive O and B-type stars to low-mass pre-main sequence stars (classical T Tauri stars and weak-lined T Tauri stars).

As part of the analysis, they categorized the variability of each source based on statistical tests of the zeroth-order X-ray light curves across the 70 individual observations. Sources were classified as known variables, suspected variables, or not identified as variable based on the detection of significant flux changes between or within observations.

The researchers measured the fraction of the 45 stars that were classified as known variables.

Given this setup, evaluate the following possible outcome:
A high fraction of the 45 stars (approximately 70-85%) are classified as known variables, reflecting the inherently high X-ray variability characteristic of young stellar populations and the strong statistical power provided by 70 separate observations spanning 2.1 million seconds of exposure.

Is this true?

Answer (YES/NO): YES